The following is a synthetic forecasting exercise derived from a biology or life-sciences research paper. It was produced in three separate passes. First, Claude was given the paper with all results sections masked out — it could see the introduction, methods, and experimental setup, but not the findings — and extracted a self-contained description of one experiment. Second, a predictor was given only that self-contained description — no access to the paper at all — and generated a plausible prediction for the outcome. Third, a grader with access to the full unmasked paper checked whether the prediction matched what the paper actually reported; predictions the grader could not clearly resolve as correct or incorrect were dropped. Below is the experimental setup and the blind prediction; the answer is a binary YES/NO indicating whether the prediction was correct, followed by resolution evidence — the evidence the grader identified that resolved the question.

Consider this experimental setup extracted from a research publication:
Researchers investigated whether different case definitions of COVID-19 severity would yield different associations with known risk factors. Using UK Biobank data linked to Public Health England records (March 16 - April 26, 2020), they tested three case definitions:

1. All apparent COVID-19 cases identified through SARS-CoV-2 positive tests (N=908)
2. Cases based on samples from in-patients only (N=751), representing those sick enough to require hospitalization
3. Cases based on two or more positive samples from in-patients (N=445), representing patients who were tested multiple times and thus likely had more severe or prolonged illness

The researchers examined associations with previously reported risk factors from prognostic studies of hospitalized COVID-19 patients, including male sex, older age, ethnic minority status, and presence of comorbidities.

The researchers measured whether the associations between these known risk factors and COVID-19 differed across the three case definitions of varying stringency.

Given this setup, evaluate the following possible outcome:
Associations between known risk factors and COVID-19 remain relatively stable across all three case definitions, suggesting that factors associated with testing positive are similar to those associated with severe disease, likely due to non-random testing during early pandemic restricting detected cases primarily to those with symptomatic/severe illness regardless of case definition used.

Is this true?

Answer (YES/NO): YES